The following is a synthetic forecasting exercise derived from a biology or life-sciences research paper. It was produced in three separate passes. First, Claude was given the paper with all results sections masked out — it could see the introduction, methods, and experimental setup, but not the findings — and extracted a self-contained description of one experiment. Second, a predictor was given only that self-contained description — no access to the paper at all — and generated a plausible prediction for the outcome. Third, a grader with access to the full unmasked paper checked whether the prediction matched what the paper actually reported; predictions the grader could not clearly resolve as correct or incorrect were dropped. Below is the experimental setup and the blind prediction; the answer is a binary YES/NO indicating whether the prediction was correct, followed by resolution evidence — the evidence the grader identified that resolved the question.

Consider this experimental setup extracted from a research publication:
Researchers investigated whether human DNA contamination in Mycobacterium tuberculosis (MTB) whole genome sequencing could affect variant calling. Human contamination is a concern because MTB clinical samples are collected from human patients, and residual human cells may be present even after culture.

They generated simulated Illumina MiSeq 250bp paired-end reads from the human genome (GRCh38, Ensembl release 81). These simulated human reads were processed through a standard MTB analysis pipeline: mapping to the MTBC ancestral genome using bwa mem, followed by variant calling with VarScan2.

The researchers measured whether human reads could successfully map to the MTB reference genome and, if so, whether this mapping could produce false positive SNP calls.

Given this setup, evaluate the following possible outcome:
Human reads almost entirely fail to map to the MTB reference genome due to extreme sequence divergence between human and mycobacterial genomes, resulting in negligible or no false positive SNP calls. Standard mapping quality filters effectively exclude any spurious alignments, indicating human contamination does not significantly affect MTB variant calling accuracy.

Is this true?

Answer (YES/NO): NO